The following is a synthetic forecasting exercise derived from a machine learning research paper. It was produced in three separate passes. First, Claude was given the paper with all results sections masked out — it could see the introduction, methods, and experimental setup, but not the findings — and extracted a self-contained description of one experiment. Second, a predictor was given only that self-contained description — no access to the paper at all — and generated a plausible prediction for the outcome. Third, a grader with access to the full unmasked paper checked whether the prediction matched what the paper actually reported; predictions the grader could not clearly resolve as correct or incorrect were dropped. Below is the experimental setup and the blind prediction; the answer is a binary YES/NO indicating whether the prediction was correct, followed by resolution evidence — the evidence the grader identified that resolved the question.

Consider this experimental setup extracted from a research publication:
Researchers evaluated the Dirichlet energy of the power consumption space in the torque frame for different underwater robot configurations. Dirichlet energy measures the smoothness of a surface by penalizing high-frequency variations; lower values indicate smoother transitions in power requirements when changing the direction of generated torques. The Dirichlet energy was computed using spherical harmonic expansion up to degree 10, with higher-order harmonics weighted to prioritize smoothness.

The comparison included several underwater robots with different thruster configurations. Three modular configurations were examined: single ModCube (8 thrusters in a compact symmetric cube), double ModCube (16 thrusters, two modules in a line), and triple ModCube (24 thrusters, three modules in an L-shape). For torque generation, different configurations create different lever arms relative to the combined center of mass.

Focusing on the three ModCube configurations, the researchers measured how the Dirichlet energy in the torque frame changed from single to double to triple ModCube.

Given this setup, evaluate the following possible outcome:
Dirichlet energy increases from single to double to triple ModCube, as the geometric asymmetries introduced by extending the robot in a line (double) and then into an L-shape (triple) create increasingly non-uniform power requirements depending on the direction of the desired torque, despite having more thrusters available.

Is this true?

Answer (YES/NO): NO